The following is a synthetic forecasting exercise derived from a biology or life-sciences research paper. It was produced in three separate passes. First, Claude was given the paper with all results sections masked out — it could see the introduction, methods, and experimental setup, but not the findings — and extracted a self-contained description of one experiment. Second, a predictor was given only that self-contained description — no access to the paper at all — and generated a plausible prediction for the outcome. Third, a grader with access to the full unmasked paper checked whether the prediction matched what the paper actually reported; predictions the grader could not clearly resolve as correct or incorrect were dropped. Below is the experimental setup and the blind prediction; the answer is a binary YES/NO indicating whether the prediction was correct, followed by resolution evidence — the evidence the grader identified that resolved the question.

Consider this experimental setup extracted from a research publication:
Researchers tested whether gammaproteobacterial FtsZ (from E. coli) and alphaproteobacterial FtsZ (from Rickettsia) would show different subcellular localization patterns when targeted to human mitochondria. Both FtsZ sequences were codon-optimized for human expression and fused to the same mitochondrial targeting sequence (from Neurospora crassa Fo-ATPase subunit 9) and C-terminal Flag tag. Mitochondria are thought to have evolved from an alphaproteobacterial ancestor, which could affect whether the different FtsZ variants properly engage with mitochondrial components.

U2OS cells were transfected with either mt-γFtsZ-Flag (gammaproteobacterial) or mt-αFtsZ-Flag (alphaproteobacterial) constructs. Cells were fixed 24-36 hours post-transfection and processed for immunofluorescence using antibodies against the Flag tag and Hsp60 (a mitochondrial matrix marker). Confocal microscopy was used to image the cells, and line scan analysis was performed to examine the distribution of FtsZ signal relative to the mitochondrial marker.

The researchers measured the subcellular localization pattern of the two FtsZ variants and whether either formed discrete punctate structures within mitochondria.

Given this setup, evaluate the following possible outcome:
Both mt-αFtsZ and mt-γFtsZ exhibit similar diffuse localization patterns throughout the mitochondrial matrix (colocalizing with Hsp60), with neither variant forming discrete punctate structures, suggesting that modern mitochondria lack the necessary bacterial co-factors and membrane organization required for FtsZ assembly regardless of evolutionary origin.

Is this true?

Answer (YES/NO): NO